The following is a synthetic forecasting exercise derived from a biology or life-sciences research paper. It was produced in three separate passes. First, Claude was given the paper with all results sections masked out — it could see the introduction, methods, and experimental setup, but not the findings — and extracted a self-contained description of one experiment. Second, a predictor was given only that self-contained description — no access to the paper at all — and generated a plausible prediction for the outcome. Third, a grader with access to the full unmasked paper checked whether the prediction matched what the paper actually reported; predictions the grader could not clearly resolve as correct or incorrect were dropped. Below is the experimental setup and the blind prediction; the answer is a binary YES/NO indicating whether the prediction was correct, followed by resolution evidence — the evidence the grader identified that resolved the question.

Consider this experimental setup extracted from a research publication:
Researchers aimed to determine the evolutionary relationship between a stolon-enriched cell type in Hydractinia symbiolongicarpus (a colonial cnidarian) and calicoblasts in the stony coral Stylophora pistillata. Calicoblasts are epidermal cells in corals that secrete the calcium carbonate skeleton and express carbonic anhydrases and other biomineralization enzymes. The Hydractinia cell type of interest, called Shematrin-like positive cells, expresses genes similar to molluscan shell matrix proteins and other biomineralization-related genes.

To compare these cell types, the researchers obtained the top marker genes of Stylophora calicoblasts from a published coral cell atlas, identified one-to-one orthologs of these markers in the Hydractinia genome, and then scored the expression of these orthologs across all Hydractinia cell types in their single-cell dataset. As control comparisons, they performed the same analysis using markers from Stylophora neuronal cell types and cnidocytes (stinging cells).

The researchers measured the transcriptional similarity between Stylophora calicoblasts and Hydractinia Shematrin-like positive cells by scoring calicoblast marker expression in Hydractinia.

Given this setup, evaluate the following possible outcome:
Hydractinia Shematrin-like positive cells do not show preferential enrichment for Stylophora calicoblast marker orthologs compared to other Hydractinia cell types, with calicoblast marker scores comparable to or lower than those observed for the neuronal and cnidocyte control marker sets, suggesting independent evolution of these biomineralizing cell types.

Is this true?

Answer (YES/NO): YES